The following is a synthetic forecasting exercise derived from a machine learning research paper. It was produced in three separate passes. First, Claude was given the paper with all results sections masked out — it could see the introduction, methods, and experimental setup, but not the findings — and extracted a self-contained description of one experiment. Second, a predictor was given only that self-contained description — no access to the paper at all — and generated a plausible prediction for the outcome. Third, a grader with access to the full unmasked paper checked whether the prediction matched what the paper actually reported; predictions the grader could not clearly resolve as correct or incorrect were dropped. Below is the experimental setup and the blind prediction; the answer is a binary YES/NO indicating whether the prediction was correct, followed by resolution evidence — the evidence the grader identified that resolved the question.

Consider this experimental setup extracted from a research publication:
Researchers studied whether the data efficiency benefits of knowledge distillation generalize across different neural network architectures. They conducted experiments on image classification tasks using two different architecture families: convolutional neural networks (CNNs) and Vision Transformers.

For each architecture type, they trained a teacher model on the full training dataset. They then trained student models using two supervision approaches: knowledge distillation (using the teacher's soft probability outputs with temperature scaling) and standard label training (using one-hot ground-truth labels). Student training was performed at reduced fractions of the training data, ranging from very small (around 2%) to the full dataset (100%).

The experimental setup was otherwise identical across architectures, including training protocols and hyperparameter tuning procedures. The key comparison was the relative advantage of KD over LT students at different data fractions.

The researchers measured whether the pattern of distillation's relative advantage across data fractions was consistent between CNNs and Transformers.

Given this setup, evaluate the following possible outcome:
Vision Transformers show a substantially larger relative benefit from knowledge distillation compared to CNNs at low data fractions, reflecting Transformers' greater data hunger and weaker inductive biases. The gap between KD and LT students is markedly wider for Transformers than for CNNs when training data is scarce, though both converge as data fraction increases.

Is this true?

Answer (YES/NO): NO